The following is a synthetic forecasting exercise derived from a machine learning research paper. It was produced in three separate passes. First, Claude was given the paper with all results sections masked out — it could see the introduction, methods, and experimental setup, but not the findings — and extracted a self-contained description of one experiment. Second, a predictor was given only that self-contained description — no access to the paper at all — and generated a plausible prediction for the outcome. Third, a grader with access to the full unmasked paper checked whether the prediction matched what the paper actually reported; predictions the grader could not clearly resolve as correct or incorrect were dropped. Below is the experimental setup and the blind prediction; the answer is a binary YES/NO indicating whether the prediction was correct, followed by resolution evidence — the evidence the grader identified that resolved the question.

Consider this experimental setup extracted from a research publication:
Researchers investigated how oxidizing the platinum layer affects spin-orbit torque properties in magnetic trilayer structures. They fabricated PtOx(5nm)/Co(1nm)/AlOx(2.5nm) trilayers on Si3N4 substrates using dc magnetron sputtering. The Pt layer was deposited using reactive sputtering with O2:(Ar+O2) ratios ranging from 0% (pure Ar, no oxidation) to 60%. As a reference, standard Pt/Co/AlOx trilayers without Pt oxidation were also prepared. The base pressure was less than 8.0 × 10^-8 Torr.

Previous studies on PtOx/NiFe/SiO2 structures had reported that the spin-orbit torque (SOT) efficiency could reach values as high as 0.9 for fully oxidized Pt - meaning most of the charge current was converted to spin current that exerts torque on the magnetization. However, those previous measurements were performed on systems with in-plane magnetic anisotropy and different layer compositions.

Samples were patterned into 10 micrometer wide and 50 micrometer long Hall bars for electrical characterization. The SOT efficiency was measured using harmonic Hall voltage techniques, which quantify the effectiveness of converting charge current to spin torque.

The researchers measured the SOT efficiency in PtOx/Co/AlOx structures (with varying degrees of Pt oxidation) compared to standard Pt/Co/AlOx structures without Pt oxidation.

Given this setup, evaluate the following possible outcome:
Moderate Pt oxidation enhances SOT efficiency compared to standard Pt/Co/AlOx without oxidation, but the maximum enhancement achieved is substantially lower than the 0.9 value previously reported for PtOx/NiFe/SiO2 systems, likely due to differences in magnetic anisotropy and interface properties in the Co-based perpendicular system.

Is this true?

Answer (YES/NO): NO